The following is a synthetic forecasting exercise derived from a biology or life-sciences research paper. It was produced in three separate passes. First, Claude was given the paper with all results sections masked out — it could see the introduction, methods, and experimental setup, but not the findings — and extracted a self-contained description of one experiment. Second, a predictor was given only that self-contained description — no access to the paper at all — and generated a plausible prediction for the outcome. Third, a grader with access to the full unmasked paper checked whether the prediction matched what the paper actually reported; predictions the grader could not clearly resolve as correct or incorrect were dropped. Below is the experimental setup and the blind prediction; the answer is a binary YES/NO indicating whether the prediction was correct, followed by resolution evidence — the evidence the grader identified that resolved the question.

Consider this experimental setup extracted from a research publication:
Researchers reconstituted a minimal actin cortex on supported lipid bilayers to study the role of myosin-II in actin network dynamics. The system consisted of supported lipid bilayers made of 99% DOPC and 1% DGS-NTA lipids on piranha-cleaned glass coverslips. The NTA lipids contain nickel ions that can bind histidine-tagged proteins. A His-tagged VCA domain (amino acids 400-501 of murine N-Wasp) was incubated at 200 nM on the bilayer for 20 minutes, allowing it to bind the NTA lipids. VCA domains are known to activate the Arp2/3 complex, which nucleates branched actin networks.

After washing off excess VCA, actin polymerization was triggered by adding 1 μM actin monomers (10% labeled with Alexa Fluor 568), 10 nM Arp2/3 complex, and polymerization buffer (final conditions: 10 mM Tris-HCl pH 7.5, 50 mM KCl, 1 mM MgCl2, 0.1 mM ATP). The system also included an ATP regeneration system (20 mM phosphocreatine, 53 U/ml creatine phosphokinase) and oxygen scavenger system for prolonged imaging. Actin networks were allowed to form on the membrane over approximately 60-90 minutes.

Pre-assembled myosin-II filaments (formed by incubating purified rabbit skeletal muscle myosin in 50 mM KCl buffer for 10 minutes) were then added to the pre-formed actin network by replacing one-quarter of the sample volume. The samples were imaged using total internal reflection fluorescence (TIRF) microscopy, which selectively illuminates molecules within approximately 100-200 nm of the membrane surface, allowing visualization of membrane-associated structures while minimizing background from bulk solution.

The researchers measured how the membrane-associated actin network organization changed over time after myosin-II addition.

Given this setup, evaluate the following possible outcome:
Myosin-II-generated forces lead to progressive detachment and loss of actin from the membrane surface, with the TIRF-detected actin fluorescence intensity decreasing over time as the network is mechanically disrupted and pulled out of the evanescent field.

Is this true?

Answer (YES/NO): YES